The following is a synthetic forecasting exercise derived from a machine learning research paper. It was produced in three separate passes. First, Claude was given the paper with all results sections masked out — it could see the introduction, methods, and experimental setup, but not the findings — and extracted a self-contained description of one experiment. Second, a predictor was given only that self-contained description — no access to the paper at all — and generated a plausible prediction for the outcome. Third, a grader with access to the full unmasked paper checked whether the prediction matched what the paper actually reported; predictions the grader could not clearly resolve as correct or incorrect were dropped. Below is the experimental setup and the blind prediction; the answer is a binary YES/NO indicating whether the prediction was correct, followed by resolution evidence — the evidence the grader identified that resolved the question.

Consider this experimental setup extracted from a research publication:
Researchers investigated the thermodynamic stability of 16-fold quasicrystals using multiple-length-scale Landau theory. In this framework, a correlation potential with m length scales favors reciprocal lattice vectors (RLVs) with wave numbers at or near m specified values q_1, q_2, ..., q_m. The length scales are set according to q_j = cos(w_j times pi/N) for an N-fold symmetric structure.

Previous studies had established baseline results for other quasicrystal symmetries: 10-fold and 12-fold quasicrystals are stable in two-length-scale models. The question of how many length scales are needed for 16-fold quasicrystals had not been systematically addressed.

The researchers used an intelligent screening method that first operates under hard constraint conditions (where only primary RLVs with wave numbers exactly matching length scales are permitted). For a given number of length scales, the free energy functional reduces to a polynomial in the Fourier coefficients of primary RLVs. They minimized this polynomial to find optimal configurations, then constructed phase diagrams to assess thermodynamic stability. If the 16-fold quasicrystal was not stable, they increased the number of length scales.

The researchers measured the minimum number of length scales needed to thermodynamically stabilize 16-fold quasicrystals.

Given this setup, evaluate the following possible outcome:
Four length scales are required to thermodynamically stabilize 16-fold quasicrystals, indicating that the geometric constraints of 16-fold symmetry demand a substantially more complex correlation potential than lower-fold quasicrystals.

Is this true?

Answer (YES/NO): NO